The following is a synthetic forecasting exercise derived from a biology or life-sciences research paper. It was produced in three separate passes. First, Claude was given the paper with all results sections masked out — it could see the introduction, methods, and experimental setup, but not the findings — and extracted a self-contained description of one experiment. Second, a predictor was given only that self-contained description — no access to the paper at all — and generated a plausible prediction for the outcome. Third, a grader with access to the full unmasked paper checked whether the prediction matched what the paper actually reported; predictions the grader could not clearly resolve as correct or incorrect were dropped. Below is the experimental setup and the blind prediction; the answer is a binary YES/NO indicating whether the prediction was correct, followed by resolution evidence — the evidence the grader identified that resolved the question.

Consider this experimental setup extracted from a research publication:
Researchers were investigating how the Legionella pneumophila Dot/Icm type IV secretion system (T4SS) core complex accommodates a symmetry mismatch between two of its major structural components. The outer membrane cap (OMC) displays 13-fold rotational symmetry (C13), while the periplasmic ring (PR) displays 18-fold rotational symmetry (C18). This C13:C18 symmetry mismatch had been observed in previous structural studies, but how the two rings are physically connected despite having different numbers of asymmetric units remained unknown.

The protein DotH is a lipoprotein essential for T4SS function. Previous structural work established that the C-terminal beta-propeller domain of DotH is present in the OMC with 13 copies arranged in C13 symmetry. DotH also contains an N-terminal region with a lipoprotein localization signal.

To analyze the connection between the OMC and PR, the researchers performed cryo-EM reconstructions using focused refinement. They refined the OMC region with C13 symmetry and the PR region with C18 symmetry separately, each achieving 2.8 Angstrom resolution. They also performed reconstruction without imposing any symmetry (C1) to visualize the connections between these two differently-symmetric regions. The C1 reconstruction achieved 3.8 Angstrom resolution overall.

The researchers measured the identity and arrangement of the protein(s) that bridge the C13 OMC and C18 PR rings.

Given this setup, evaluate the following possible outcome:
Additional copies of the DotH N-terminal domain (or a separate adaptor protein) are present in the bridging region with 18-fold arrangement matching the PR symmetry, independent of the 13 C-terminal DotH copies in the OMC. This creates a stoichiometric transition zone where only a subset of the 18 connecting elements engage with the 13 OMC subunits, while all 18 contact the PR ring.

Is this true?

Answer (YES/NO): NO